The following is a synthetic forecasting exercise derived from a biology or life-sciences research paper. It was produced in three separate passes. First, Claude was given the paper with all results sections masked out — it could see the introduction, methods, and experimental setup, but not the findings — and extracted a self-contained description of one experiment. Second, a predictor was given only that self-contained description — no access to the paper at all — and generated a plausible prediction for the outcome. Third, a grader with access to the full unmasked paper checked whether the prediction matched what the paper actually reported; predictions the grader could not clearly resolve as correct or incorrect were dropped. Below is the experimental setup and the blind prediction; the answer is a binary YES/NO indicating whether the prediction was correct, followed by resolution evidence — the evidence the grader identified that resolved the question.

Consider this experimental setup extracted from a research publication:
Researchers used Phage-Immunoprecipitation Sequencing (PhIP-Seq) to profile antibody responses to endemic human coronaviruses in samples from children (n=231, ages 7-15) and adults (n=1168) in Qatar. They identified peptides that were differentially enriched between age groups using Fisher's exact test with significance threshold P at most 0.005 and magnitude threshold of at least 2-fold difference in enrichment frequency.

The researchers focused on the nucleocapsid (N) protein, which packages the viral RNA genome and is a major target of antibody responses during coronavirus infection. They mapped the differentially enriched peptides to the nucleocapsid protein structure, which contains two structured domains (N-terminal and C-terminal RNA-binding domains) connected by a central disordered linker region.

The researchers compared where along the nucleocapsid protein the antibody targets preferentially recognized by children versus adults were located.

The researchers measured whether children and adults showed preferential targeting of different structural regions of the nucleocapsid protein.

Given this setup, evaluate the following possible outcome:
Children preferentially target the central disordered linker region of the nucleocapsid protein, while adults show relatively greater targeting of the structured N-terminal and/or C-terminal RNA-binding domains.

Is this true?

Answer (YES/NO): NO